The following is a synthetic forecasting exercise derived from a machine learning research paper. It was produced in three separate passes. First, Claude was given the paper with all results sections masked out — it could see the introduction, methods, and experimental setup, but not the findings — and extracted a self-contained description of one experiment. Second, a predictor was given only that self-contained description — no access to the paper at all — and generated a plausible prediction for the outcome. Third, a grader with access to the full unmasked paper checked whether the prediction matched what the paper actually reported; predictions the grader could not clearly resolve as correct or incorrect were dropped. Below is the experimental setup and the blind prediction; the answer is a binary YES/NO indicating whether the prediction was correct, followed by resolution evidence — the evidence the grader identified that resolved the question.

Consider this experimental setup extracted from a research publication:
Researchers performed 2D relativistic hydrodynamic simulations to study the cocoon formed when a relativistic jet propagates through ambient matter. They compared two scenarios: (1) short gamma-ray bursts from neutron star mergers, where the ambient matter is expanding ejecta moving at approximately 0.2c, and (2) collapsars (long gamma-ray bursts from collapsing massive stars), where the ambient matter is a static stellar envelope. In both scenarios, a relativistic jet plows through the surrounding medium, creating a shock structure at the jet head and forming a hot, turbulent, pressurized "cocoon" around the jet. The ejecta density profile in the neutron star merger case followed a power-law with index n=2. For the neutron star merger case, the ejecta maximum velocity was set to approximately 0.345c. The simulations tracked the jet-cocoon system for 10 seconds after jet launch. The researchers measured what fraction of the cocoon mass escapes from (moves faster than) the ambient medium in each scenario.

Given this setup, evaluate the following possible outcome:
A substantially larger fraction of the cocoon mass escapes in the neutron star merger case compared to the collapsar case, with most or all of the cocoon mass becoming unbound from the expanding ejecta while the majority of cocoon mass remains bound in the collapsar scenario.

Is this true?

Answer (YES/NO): NO